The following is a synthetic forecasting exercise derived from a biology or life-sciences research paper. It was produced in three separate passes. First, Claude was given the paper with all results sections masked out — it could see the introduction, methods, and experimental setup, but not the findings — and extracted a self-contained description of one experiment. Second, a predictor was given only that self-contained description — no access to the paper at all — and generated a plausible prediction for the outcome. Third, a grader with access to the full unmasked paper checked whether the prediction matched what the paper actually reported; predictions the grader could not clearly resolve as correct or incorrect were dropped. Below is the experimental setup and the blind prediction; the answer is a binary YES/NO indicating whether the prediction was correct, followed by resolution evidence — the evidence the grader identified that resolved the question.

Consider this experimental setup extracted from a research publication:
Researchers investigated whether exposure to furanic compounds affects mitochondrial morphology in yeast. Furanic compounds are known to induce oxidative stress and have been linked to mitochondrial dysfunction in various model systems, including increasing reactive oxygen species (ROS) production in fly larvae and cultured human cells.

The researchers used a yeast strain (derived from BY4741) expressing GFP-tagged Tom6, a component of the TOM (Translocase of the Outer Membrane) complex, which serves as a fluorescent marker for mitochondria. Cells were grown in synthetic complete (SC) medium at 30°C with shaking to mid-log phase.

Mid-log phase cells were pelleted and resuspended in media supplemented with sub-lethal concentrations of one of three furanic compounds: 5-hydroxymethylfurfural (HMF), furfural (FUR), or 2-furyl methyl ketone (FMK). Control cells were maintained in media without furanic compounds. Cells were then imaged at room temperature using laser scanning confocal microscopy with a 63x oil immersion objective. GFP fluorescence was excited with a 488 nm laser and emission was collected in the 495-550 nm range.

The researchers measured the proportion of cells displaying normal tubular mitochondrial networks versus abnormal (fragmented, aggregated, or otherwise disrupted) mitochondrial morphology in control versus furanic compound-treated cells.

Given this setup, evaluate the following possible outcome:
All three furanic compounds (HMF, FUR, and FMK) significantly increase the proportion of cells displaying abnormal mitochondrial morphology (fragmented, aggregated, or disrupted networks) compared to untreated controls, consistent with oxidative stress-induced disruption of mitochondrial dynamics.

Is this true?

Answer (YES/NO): NO